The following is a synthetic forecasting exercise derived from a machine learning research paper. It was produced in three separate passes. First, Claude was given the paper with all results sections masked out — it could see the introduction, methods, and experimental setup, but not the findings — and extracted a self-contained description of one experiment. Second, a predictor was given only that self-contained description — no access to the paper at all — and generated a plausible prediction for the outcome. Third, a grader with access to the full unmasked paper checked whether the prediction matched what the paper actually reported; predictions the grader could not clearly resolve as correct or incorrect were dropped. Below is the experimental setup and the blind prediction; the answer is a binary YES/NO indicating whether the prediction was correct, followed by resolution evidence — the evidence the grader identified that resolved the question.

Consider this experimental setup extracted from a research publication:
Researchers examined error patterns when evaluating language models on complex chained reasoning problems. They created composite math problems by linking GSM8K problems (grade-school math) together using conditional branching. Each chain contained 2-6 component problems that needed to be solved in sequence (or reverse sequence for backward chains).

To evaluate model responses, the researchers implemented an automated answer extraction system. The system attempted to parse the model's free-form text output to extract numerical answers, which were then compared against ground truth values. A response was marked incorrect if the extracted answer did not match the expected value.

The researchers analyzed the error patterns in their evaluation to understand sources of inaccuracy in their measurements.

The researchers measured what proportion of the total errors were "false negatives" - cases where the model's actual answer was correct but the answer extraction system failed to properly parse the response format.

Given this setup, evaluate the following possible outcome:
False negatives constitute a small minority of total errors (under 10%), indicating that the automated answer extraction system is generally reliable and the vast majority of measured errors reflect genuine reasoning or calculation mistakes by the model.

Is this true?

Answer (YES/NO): YES